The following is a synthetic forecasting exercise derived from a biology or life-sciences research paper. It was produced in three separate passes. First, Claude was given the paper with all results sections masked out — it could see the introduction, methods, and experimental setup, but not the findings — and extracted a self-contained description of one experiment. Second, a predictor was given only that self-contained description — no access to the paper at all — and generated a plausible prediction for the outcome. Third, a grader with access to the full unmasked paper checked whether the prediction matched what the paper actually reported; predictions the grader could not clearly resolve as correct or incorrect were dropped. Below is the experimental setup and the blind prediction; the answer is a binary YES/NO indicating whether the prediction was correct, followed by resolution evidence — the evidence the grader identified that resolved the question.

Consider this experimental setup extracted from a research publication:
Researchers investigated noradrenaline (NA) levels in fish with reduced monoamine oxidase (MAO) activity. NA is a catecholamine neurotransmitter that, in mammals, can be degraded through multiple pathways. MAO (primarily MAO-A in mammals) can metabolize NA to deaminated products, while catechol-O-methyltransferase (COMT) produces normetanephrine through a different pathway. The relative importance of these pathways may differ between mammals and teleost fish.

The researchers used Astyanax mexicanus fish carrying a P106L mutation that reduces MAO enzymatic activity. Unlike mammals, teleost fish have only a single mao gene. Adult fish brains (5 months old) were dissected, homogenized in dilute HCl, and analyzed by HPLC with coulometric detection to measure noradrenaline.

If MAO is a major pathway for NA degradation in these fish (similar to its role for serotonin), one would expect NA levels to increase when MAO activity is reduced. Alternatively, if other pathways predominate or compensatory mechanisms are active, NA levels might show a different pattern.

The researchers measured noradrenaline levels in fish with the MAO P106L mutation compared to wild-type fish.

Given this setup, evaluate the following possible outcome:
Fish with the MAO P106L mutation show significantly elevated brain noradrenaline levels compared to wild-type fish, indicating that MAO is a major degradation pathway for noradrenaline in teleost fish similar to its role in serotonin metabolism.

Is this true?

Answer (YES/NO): YES